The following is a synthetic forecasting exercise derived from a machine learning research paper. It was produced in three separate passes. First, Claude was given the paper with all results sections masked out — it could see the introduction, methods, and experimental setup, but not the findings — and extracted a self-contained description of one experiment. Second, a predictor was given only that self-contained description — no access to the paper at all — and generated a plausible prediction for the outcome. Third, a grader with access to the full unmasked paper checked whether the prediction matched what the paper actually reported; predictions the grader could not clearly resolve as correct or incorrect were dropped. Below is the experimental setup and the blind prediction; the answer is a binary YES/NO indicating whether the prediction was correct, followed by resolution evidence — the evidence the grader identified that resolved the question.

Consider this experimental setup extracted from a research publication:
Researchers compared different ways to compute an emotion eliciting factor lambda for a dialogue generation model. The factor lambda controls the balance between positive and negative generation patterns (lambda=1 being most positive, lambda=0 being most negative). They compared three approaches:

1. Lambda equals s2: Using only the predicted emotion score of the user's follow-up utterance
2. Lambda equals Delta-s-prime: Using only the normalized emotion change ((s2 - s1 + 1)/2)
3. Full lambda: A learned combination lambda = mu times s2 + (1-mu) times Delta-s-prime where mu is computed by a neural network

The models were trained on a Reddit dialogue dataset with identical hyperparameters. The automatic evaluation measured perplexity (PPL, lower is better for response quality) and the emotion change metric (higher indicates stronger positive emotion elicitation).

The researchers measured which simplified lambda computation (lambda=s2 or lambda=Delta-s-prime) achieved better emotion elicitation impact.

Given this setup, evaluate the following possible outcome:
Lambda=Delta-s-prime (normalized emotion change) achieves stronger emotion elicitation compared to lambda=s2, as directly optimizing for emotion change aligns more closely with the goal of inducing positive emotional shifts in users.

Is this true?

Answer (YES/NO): YES